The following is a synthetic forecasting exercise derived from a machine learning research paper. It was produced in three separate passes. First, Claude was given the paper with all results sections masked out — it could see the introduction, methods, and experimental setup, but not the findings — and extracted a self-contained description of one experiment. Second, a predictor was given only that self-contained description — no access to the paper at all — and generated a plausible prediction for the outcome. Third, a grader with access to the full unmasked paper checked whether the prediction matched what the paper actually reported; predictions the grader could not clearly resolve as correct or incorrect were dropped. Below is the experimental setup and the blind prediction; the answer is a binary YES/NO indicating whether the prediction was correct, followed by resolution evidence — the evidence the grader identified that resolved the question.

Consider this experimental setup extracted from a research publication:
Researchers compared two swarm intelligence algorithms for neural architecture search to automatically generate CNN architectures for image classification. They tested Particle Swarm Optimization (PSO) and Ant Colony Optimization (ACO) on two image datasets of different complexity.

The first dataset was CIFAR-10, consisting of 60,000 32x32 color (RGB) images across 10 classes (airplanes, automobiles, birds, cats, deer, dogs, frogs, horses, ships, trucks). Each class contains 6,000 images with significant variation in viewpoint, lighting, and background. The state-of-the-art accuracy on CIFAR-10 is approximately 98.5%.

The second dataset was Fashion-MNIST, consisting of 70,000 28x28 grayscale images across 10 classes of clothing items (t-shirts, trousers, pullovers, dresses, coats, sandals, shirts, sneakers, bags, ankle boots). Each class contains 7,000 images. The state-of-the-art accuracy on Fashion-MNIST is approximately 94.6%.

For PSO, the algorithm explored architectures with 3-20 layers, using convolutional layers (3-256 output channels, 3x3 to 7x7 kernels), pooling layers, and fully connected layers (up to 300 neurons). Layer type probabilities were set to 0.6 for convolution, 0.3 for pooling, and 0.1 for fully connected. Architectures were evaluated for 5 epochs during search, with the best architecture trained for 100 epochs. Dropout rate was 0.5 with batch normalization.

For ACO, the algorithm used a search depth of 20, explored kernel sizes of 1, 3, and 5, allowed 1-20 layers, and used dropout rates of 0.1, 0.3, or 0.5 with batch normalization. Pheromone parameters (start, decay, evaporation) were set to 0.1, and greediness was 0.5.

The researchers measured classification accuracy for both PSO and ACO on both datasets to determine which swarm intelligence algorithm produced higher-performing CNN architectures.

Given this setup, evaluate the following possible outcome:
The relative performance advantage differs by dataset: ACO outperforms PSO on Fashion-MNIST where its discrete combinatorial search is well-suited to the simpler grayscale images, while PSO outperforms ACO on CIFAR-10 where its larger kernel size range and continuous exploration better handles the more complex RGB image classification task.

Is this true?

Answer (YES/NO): NO